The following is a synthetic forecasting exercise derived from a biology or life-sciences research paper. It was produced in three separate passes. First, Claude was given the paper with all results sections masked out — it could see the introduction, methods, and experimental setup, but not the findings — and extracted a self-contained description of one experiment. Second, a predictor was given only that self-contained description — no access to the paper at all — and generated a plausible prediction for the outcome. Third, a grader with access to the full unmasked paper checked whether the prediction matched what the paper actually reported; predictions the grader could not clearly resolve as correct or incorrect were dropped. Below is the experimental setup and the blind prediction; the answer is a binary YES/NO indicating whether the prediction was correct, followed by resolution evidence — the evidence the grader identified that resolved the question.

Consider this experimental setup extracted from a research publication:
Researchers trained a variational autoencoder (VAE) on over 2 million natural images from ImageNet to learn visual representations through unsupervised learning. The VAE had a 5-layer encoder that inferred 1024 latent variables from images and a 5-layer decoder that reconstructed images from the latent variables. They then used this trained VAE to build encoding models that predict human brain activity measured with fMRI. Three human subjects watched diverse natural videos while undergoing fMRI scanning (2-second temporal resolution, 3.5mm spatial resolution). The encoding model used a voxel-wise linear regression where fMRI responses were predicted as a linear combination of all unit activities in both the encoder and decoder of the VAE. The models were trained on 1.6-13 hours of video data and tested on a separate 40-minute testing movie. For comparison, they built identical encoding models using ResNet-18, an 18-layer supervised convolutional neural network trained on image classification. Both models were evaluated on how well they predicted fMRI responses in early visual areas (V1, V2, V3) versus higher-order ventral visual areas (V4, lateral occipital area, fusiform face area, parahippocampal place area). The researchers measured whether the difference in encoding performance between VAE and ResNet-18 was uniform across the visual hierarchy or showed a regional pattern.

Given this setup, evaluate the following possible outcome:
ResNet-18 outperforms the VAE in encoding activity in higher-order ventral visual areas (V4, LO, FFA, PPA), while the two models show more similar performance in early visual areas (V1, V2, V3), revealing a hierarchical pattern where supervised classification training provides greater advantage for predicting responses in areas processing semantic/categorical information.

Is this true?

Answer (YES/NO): YES